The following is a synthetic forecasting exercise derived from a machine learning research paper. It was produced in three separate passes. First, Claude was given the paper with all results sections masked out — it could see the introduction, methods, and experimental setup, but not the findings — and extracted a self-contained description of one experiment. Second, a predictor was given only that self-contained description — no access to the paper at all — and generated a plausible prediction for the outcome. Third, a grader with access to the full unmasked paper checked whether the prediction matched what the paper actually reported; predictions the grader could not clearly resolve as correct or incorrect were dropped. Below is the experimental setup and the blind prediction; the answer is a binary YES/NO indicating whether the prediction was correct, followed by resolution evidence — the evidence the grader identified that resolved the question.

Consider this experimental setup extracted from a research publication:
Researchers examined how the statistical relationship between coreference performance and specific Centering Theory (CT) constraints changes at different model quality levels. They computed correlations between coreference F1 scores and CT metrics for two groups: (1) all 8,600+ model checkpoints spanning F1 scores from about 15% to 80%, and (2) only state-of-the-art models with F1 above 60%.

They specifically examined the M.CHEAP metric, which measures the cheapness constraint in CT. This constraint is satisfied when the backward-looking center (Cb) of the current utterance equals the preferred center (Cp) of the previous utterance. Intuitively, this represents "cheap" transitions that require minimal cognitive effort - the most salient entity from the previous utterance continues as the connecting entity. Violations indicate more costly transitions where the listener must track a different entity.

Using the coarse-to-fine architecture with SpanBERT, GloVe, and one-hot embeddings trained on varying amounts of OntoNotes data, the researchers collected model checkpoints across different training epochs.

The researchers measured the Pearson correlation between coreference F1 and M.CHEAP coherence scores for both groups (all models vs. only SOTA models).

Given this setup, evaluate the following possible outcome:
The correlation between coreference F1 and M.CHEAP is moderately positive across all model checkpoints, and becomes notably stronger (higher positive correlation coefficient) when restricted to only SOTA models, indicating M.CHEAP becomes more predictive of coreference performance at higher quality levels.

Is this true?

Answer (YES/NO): NO